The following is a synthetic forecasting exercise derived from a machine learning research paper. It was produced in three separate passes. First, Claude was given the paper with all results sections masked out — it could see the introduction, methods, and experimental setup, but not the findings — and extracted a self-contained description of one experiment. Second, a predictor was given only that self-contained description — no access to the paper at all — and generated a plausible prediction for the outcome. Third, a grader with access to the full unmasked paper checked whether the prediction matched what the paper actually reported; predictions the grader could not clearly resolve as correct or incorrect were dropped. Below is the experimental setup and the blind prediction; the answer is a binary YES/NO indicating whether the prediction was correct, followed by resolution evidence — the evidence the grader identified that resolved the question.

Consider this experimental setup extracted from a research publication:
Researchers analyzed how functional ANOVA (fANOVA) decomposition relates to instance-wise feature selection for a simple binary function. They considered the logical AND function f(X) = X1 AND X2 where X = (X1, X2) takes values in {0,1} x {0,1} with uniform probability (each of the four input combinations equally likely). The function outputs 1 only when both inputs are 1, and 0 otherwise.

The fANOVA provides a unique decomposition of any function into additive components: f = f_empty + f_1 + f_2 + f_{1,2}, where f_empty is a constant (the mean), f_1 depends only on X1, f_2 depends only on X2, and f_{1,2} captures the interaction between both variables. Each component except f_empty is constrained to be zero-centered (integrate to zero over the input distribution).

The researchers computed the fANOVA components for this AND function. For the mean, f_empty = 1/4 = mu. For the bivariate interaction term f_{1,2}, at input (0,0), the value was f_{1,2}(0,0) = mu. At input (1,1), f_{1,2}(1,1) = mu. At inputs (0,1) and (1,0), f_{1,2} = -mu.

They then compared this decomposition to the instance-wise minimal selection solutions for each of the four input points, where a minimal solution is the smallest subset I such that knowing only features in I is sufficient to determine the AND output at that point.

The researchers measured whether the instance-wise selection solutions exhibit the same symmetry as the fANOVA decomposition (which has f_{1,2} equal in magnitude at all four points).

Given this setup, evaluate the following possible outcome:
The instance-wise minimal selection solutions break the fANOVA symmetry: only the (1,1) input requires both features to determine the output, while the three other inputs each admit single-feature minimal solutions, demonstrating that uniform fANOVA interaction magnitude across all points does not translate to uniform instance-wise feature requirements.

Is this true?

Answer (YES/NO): YES